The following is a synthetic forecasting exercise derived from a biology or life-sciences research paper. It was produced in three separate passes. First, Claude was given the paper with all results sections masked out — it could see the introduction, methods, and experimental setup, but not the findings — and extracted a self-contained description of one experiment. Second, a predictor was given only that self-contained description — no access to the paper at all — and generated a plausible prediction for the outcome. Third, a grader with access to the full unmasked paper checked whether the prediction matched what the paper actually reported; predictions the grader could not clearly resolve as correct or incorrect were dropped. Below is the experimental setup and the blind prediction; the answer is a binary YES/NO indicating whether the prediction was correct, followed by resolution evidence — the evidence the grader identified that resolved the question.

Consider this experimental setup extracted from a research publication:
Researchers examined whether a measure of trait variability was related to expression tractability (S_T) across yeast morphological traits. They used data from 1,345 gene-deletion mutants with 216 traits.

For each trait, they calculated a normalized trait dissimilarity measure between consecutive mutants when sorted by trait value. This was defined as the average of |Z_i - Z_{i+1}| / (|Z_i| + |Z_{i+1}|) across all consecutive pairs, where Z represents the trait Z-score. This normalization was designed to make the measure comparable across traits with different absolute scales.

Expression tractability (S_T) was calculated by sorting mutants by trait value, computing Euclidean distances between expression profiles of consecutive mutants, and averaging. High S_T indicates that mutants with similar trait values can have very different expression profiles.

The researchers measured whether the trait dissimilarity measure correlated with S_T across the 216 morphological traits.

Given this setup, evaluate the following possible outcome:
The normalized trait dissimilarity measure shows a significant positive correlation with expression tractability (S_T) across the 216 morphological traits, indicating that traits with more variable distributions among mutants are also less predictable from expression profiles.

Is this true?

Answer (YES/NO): NO